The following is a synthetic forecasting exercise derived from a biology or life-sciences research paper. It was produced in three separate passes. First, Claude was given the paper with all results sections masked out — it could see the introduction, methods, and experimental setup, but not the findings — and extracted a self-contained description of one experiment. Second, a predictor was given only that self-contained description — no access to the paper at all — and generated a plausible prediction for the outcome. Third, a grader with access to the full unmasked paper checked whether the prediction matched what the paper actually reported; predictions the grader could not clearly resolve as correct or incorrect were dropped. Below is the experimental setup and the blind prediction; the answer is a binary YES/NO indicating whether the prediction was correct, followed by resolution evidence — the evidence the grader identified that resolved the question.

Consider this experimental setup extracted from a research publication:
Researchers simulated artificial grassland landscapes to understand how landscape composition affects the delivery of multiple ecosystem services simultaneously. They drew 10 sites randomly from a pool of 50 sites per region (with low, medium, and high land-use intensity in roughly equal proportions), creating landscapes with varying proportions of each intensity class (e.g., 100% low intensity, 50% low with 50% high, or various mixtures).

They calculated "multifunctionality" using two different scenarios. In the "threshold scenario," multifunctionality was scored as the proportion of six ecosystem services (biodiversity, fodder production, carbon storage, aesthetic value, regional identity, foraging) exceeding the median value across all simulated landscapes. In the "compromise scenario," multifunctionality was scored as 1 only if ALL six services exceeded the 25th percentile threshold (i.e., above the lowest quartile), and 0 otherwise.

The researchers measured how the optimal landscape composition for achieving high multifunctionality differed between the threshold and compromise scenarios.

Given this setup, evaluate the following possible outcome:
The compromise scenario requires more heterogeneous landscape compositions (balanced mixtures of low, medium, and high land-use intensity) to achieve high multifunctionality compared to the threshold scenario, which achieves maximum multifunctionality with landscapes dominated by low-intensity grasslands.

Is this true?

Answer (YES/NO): NO